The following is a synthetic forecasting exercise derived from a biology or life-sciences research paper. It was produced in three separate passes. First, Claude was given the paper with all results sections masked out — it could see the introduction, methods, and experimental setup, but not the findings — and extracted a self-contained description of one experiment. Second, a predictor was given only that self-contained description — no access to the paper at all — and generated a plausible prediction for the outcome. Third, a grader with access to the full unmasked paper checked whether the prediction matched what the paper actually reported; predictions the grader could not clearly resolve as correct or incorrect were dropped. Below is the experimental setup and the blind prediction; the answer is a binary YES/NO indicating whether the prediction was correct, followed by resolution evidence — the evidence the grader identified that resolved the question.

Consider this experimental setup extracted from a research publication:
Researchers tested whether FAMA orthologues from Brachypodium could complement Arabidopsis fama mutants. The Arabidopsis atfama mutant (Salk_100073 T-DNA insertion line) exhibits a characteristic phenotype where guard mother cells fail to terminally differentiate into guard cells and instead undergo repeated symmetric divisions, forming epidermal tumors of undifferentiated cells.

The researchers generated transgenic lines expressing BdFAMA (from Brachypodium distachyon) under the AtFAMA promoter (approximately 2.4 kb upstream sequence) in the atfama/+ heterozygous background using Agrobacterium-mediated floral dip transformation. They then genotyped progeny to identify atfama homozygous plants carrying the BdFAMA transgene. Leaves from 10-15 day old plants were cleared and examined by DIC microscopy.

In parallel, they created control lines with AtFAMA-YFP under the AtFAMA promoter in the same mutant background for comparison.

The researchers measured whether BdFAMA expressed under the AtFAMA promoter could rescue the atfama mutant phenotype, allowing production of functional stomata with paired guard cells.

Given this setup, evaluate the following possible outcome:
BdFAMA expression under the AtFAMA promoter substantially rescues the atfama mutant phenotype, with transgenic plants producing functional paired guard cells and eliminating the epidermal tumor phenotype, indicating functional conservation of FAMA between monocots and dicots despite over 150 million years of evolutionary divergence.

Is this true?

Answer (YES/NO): YES